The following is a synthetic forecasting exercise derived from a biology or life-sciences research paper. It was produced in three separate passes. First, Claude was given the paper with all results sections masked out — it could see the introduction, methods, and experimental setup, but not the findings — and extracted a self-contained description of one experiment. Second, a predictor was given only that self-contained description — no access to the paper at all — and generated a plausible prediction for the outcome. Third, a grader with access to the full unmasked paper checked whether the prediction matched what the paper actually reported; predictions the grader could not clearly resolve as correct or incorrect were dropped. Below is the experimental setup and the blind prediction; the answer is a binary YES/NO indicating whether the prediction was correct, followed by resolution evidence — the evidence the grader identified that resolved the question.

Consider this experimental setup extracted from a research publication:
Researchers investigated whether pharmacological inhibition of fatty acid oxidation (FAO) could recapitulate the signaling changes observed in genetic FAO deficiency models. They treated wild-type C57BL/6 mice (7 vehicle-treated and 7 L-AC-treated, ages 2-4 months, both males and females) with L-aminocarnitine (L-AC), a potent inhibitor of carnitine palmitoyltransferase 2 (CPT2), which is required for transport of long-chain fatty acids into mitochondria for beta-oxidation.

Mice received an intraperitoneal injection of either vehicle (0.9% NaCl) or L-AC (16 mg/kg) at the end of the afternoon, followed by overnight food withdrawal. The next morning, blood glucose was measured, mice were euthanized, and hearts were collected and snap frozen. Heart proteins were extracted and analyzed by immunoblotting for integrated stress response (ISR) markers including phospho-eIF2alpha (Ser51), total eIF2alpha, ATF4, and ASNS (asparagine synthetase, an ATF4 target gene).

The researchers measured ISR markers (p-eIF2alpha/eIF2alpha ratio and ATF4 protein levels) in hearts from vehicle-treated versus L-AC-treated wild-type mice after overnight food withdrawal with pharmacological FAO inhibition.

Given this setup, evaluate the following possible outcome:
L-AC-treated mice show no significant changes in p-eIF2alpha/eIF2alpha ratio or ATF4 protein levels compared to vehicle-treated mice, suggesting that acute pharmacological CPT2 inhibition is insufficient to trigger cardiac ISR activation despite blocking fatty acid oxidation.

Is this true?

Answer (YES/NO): NO